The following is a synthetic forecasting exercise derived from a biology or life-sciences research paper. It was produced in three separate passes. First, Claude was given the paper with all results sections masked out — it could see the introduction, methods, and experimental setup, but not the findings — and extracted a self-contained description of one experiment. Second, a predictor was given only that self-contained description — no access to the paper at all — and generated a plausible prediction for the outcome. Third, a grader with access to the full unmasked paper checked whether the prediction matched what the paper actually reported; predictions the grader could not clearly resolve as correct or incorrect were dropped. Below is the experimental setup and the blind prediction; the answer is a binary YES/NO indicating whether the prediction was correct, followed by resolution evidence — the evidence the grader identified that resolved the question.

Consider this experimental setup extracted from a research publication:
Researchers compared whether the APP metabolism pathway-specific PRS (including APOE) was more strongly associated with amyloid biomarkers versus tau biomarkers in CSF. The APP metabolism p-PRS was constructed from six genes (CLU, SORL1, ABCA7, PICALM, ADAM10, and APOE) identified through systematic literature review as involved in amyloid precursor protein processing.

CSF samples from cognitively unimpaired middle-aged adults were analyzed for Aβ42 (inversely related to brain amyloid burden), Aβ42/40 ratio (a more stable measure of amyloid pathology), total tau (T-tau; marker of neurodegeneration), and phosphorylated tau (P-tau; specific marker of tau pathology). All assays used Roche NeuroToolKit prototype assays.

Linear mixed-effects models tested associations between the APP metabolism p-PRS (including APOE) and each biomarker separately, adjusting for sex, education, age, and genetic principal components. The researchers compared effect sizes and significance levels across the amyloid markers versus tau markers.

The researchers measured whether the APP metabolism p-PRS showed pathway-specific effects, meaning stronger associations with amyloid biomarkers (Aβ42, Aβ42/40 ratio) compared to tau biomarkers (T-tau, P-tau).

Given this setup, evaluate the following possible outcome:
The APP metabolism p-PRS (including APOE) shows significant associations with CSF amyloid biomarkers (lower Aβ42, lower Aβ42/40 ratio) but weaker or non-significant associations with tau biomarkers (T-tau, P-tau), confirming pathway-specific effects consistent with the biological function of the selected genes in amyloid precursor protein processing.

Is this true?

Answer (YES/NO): YES